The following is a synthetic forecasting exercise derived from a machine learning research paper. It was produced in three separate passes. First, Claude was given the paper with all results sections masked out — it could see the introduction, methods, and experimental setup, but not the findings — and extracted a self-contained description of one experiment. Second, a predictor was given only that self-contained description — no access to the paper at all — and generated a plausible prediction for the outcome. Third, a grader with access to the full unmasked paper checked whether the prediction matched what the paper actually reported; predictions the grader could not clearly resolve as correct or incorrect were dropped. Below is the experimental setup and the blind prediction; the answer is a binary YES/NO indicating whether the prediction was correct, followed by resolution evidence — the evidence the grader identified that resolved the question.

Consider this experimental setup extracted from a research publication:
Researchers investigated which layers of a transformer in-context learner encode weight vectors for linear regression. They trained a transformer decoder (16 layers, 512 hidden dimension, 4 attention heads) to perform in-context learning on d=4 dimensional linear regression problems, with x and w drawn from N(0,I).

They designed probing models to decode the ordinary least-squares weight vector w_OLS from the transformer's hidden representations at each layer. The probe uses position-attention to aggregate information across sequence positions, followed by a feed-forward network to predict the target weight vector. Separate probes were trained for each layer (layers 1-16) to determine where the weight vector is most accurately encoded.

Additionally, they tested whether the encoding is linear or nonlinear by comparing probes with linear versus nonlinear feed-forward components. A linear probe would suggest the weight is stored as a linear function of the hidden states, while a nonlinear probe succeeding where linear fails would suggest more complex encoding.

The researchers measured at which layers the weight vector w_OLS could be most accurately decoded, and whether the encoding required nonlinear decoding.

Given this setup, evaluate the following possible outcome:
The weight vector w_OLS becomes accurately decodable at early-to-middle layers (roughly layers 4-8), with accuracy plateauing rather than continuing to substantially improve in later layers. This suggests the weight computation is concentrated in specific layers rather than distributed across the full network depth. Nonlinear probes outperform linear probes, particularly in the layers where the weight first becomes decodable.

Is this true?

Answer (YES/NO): NO